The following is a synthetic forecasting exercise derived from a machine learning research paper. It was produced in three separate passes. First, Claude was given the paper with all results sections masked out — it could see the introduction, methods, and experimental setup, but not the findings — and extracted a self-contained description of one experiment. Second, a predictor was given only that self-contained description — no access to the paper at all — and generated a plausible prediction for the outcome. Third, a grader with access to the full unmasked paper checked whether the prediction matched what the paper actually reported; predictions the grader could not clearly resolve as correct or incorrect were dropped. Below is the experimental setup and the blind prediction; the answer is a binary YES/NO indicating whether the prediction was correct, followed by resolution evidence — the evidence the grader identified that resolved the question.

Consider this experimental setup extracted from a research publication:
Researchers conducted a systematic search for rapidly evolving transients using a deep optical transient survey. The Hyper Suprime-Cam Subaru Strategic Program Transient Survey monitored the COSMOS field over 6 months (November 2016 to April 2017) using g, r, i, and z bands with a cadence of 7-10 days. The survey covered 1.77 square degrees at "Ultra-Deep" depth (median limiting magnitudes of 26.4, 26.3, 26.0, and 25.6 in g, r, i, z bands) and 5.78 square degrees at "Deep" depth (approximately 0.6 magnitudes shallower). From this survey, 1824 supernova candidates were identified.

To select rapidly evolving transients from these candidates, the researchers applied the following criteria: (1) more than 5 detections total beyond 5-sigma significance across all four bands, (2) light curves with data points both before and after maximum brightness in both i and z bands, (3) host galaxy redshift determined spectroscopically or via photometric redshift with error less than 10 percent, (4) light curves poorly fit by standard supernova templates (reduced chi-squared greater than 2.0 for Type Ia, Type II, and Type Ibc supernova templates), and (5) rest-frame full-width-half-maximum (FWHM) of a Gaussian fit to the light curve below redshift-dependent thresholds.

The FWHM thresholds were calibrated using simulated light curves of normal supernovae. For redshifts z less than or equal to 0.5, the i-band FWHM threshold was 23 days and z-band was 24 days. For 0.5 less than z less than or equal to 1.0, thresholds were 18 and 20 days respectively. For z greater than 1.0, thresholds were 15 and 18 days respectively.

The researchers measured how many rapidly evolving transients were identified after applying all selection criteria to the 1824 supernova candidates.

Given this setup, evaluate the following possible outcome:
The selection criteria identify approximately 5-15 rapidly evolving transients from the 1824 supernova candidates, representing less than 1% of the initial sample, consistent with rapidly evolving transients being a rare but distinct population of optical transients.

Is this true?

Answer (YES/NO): YES